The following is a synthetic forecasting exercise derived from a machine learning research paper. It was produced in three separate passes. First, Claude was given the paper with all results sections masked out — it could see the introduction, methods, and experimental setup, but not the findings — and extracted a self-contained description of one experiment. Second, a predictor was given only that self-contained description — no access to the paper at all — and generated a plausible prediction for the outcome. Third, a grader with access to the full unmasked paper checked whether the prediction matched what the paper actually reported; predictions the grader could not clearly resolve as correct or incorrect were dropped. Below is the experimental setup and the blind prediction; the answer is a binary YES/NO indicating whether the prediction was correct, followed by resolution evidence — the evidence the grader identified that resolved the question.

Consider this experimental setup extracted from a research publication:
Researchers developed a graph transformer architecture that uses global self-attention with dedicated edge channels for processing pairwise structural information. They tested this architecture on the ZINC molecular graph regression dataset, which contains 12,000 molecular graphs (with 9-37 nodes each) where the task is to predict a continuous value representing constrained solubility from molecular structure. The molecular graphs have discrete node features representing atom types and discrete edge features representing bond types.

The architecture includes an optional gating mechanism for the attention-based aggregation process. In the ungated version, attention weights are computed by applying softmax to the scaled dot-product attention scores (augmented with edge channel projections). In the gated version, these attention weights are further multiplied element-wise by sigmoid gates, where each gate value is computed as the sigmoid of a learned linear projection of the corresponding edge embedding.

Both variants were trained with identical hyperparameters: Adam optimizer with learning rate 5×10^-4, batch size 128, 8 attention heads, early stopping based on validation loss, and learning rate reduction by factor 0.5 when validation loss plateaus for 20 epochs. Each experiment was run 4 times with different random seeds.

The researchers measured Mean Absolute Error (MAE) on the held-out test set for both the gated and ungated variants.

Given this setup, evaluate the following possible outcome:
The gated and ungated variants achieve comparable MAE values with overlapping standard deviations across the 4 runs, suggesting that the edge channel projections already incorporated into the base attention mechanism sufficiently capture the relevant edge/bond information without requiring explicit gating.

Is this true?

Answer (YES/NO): NO